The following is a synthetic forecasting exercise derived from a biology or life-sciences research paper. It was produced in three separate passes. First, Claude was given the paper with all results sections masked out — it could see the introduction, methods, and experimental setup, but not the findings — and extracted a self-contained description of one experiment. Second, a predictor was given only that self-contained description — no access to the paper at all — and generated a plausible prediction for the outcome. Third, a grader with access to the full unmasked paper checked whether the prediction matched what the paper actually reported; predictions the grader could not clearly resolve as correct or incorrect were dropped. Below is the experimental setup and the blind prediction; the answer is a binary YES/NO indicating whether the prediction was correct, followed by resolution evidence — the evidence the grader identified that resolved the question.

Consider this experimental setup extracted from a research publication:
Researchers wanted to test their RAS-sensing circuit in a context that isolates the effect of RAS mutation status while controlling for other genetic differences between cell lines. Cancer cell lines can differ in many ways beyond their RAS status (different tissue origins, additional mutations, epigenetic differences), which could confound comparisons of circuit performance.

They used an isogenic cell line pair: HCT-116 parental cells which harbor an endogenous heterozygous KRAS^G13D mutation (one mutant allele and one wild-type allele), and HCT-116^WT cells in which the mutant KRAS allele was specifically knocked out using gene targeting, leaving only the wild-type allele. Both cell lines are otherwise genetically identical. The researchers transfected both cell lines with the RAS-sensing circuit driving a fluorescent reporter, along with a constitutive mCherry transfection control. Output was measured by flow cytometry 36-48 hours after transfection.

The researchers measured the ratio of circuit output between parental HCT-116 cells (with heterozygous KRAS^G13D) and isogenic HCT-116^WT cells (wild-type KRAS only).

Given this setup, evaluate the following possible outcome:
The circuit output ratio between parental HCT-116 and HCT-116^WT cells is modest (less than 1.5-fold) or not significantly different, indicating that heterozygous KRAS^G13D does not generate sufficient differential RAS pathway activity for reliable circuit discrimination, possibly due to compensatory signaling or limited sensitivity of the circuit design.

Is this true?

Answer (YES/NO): NO